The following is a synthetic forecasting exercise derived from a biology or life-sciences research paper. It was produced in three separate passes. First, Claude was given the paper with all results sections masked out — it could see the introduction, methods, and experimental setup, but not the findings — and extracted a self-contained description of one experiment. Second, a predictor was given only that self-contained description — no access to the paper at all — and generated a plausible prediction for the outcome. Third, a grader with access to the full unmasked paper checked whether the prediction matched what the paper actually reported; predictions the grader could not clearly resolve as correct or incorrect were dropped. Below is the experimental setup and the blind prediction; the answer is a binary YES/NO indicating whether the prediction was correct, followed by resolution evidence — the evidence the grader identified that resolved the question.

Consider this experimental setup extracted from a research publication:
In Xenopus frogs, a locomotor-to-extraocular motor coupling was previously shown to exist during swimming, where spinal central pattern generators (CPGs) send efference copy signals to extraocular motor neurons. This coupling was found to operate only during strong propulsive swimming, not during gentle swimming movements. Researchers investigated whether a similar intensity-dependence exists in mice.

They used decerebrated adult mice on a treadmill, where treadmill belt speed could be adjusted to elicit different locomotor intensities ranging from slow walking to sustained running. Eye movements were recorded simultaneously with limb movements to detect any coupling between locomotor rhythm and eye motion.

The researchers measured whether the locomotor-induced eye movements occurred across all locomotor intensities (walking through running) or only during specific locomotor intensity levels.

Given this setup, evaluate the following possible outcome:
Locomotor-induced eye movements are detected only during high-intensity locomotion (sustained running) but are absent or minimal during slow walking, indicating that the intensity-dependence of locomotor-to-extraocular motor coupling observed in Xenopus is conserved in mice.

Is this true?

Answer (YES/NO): YES